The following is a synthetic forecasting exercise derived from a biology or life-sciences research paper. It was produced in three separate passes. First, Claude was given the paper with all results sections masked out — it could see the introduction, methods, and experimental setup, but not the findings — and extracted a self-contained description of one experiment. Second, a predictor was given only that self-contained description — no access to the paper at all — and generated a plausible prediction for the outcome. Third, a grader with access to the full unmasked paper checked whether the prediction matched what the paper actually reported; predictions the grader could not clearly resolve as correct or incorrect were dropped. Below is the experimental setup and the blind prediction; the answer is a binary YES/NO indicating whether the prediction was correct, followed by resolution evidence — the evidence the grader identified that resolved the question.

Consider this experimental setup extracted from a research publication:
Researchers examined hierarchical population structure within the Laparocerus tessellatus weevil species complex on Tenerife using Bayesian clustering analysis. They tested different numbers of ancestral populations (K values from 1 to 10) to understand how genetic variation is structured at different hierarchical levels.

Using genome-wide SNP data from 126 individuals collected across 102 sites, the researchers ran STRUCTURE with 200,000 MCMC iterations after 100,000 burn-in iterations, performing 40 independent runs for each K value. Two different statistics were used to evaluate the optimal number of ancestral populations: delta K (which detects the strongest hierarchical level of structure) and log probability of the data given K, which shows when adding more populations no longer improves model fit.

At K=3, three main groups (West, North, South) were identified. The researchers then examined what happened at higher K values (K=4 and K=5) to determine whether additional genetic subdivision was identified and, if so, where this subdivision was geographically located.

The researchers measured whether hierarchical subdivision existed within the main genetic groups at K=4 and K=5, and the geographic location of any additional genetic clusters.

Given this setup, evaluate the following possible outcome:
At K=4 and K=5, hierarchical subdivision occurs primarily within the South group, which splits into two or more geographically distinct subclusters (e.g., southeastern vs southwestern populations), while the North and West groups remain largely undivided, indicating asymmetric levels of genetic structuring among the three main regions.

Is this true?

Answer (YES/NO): NO